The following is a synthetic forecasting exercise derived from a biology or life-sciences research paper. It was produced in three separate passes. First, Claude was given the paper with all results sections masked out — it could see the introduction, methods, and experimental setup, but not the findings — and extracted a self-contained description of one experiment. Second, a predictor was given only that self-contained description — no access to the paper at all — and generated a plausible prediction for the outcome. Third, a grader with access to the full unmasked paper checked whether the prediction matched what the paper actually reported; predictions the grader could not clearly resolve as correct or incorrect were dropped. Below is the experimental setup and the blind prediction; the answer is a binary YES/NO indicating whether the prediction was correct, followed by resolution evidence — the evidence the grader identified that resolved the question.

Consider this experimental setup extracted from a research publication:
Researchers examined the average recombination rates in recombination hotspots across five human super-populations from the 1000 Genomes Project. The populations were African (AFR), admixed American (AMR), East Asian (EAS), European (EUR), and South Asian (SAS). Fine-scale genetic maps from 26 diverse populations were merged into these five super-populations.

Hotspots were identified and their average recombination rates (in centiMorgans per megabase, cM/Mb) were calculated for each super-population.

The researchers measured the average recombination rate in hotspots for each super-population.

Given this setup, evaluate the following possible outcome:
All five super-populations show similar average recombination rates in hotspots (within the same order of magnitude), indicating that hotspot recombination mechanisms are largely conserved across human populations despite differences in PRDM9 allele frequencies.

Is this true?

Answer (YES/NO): YES